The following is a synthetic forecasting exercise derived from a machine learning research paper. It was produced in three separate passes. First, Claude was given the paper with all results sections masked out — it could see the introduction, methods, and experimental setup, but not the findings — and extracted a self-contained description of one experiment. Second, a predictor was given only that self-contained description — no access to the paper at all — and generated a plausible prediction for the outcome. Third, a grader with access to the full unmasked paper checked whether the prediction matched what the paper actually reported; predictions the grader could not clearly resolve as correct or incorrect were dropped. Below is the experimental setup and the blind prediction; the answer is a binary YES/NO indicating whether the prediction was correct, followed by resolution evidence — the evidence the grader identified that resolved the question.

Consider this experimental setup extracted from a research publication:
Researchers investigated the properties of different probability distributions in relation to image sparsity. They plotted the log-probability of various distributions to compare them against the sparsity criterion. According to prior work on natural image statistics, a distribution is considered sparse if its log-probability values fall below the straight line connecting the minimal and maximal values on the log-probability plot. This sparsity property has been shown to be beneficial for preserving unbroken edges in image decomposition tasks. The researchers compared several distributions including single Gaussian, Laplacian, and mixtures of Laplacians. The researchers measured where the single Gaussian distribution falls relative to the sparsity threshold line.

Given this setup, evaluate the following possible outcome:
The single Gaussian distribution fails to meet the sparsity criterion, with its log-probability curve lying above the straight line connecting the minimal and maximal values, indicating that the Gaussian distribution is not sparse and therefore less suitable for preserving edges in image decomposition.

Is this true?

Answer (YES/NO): YES